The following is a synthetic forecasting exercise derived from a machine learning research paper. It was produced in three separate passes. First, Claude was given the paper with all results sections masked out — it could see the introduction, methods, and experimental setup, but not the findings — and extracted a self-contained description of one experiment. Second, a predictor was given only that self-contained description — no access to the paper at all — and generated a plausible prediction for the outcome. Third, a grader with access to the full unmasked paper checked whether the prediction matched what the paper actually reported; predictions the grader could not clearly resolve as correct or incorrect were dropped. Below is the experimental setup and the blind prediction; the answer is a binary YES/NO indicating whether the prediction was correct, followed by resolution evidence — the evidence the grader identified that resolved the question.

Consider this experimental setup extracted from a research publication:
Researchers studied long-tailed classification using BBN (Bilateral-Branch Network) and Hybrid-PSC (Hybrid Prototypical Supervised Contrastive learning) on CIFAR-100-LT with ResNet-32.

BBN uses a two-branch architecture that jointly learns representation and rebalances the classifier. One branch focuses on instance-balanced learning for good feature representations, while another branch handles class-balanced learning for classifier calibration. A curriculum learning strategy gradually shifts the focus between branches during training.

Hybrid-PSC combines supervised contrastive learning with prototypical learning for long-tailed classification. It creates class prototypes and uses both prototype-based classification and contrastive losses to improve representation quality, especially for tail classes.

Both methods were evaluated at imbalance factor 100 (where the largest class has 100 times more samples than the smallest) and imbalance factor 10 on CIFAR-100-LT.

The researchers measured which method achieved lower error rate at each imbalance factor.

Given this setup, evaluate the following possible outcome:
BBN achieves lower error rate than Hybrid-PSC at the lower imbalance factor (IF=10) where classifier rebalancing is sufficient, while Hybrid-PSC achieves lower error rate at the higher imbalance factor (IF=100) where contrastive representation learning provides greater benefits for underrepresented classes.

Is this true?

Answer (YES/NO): NO